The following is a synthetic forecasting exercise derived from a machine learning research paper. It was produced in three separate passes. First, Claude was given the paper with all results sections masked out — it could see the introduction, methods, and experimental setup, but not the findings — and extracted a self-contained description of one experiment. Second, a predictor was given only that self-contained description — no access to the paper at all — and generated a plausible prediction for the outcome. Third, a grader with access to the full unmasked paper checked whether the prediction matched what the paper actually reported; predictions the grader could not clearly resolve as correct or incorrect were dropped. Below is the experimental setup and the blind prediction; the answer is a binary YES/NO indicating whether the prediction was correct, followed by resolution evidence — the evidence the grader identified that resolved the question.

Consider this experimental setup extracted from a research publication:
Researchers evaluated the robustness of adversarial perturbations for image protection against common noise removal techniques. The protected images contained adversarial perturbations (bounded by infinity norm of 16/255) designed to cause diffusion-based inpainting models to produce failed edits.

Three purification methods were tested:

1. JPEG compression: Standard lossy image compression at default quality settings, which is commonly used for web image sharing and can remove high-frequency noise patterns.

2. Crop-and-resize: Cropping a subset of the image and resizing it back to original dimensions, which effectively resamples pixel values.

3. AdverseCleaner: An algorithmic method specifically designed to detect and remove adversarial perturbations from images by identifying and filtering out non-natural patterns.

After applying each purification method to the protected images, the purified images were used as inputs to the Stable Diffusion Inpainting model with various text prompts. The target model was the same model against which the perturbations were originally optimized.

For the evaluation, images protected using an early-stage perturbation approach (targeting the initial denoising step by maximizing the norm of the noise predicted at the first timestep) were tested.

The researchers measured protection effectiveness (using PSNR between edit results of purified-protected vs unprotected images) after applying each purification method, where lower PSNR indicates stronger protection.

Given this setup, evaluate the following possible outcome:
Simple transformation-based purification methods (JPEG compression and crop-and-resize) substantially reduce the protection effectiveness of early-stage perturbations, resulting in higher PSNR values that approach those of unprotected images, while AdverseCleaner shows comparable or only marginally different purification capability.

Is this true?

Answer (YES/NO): NO